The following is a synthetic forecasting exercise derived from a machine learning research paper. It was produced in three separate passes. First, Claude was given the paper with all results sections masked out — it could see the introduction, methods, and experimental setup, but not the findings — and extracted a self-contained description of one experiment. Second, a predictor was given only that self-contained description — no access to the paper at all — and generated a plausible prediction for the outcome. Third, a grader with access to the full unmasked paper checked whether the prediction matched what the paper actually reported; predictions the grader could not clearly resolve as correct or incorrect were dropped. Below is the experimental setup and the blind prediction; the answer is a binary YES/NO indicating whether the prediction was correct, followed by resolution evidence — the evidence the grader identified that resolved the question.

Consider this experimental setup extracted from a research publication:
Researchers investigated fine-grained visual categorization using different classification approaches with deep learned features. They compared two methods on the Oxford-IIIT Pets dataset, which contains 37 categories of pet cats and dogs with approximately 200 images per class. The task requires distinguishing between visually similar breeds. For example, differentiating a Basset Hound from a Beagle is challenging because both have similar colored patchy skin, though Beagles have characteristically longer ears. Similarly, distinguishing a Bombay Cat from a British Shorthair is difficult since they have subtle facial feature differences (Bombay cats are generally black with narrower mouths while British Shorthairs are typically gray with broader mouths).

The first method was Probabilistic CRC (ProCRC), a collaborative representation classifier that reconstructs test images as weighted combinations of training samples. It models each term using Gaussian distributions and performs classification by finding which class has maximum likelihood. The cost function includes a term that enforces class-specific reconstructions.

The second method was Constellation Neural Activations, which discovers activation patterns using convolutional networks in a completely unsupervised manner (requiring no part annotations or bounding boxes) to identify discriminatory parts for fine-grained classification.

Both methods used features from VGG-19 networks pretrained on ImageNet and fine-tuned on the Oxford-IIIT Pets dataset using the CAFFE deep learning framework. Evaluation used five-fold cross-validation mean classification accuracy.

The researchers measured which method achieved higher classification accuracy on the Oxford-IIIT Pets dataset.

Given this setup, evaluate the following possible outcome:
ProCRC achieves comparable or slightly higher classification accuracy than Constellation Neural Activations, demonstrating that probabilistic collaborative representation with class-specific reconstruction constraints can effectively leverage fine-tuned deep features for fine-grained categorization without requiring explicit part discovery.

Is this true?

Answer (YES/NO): NO